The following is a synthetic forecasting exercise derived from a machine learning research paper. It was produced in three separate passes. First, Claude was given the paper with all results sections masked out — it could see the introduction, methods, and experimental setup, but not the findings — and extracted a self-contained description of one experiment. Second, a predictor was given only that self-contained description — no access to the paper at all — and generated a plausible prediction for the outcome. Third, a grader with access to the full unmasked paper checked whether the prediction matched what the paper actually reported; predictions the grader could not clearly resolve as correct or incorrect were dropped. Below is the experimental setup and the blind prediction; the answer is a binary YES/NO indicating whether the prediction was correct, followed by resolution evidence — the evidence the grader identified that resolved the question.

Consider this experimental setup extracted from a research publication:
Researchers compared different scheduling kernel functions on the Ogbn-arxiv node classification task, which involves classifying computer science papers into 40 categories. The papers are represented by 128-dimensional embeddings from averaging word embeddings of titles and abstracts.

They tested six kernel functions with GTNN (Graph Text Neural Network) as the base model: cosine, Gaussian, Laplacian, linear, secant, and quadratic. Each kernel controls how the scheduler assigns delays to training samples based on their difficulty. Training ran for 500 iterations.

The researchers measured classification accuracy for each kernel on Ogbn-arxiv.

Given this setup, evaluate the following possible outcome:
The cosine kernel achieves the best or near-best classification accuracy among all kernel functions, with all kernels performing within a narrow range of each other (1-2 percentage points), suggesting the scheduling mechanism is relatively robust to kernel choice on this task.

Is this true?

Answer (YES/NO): YES